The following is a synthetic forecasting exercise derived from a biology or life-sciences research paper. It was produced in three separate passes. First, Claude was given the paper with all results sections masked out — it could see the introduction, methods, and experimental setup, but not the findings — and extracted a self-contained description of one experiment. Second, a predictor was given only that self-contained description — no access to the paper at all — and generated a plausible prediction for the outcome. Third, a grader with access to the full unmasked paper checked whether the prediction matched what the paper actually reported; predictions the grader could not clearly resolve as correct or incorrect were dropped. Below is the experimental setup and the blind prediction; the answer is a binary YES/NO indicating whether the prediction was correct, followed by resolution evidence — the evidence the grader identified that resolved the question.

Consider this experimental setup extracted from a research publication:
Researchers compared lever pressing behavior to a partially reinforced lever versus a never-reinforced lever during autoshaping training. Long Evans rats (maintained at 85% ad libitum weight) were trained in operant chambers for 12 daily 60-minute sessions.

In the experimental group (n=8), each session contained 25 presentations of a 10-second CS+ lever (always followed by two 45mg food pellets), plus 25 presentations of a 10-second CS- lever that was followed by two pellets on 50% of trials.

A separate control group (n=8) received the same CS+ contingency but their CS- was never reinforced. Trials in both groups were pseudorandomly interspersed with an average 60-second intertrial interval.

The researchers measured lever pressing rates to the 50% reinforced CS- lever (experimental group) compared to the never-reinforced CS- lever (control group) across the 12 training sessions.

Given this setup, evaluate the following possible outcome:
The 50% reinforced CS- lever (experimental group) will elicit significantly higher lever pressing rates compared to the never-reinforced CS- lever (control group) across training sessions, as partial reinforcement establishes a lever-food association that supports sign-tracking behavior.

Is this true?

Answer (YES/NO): YES